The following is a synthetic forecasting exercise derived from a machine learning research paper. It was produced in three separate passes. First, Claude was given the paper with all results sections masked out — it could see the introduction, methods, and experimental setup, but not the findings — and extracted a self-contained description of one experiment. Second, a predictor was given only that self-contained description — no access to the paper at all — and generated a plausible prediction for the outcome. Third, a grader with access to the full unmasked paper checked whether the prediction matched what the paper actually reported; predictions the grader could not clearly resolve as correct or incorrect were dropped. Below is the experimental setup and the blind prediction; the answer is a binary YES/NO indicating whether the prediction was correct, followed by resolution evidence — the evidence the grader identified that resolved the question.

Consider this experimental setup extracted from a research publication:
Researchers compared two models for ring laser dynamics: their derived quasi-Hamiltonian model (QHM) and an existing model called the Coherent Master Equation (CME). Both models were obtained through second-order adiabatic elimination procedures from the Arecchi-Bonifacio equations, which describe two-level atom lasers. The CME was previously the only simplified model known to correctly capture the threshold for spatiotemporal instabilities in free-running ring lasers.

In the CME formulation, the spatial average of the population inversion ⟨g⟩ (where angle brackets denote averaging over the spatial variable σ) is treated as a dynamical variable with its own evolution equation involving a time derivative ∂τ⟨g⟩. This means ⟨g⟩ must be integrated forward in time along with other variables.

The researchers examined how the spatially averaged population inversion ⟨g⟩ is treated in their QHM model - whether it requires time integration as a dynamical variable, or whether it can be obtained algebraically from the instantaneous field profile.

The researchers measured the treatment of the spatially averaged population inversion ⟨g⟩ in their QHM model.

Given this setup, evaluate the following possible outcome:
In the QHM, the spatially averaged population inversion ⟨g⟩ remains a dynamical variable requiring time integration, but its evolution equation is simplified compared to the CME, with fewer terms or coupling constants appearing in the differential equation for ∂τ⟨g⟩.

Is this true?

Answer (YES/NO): NO